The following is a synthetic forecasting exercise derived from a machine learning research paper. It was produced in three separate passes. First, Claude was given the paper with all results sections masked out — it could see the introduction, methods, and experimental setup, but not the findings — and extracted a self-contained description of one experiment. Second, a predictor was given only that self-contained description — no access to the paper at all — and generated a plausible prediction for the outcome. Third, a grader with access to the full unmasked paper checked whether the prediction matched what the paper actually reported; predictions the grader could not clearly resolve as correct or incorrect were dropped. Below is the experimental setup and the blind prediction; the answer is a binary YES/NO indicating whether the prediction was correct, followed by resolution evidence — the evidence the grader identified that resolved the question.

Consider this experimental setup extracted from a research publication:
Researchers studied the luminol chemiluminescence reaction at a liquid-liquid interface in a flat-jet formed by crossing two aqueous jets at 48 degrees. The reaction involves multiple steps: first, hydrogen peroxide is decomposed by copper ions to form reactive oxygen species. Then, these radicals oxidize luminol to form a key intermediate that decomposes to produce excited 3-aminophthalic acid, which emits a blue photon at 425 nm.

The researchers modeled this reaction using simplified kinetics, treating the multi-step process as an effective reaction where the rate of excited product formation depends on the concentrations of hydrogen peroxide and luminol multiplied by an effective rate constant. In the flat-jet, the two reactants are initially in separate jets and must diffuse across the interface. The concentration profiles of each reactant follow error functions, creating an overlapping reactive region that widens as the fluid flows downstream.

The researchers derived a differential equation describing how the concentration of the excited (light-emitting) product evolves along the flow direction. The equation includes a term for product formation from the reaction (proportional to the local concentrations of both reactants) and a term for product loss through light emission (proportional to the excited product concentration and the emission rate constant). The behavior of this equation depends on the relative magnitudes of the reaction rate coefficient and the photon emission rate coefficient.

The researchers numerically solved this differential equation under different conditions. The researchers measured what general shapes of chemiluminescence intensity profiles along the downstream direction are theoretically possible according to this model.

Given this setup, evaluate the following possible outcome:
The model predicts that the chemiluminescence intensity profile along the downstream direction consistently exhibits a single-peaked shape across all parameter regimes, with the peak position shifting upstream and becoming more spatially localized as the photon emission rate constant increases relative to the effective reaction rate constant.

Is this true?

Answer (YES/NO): NO